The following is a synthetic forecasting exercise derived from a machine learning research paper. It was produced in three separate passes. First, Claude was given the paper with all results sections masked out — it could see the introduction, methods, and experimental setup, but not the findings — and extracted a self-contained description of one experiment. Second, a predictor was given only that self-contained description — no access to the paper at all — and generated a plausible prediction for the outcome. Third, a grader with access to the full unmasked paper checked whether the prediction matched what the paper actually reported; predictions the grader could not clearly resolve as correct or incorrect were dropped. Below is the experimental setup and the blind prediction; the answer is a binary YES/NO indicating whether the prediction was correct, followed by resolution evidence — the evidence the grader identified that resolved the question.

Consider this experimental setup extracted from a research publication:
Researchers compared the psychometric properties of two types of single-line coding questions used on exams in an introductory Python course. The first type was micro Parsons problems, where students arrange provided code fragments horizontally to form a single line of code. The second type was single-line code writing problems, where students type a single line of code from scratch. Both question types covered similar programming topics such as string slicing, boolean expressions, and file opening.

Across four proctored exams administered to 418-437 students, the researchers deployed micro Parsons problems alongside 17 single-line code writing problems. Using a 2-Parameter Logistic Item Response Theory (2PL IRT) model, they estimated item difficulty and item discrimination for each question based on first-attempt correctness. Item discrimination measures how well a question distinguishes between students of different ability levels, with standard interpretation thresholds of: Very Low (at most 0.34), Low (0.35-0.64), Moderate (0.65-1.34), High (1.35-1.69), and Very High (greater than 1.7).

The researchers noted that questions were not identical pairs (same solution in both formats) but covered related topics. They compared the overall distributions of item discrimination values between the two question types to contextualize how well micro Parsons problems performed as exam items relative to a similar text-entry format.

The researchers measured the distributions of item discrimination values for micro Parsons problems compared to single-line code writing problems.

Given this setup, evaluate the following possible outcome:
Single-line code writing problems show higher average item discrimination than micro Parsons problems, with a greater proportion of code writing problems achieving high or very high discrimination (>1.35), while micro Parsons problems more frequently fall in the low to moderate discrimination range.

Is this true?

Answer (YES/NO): YES